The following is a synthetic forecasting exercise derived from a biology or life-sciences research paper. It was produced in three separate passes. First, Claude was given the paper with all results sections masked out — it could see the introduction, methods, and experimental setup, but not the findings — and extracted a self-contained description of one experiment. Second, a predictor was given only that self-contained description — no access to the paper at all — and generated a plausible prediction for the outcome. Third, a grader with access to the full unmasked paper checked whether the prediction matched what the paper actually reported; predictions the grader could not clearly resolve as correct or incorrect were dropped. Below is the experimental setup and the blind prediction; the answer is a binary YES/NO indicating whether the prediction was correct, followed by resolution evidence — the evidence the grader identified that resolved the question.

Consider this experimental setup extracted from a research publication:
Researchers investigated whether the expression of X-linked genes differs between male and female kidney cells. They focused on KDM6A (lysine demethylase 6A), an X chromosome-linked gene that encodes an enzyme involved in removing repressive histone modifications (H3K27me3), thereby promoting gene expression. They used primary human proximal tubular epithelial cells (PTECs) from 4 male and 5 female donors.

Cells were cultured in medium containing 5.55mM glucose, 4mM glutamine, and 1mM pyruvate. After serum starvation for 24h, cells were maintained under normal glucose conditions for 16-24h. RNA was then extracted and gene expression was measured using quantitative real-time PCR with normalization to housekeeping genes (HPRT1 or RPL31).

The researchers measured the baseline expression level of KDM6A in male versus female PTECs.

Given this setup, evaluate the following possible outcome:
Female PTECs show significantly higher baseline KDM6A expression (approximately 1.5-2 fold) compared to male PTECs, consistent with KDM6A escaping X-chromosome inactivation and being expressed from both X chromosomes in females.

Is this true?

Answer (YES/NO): YES